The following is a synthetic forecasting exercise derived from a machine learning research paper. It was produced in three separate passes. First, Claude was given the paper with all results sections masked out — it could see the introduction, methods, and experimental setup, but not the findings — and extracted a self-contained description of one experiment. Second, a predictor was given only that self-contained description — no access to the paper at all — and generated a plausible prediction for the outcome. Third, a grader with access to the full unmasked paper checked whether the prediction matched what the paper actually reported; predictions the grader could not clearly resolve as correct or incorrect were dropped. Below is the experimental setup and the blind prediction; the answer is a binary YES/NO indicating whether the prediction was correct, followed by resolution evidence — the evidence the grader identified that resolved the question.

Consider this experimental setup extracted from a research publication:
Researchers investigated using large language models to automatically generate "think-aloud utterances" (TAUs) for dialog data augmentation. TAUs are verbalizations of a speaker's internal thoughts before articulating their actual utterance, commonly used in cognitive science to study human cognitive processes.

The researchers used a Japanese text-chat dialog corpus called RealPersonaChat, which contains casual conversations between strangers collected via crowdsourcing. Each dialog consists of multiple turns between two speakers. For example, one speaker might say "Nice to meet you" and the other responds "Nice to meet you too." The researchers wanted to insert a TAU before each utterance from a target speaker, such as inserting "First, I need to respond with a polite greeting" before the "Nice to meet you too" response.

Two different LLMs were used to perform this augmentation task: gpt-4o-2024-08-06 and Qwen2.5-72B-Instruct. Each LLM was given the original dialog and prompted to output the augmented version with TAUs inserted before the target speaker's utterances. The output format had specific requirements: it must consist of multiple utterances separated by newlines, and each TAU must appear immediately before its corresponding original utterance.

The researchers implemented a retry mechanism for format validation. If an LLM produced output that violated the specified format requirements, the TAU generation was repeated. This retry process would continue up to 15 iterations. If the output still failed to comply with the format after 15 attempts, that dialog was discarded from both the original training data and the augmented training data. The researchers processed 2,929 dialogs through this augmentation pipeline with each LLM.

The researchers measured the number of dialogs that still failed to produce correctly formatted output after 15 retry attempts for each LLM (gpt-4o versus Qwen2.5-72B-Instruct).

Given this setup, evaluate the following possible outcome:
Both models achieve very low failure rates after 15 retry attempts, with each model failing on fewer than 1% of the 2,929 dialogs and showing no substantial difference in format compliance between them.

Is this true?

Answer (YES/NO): NO